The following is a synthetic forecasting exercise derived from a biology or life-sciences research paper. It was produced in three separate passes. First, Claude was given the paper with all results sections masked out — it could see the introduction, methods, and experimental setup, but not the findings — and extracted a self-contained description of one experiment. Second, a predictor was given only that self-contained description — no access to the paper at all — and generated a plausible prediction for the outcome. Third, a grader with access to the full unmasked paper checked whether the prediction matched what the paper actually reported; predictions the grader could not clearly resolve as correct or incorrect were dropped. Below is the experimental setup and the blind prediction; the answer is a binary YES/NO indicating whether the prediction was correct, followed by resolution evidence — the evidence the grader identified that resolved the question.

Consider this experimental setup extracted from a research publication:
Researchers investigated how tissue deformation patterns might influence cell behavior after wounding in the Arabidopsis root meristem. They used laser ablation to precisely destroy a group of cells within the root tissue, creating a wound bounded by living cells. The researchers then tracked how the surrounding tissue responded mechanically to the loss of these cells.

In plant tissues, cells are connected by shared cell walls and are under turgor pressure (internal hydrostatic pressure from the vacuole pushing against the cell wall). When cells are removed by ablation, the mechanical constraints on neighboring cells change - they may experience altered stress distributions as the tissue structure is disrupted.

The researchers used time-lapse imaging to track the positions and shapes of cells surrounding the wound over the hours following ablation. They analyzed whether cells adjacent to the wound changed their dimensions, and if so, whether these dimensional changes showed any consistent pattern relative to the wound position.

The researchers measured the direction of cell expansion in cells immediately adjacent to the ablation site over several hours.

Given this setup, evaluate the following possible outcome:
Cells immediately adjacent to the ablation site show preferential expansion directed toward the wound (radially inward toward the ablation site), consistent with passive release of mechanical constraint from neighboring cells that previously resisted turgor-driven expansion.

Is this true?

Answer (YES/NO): YES